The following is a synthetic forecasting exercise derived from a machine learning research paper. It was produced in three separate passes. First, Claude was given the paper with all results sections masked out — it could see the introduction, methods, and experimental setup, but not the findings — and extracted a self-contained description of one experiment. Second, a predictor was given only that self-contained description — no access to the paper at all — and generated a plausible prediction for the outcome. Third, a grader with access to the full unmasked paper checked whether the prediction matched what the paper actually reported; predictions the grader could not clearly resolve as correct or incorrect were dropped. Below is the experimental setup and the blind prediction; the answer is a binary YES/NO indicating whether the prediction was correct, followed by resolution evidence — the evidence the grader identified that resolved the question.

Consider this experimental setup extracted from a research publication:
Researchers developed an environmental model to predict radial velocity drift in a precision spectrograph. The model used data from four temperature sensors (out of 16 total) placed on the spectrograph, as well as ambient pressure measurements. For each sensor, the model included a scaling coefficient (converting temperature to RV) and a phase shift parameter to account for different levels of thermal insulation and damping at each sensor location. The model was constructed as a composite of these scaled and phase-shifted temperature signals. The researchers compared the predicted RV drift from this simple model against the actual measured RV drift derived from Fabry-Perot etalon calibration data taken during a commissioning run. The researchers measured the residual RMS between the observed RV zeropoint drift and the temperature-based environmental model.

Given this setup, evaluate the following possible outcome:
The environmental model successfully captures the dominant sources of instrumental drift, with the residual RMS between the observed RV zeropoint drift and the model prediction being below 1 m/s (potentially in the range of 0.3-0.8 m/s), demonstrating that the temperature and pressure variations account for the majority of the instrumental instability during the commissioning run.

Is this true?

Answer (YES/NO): NO